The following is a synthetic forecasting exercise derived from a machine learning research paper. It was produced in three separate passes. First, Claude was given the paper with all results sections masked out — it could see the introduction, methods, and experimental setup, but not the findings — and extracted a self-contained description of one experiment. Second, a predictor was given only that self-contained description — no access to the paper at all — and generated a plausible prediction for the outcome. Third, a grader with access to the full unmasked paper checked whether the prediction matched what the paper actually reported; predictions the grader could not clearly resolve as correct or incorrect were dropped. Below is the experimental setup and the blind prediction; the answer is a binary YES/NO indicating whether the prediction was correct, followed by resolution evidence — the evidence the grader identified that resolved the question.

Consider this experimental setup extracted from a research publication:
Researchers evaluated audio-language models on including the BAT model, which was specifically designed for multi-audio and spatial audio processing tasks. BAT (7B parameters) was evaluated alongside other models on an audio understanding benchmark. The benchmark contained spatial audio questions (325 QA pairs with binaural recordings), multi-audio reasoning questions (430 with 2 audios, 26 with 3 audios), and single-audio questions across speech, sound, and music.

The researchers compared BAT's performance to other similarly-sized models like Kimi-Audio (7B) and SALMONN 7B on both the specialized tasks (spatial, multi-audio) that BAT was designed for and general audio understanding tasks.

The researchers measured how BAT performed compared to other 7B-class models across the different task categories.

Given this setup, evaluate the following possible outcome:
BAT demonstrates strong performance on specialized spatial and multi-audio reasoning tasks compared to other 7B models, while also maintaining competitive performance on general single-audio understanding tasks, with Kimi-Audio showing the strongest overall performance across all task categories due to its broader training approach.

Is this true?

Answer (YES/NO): NO